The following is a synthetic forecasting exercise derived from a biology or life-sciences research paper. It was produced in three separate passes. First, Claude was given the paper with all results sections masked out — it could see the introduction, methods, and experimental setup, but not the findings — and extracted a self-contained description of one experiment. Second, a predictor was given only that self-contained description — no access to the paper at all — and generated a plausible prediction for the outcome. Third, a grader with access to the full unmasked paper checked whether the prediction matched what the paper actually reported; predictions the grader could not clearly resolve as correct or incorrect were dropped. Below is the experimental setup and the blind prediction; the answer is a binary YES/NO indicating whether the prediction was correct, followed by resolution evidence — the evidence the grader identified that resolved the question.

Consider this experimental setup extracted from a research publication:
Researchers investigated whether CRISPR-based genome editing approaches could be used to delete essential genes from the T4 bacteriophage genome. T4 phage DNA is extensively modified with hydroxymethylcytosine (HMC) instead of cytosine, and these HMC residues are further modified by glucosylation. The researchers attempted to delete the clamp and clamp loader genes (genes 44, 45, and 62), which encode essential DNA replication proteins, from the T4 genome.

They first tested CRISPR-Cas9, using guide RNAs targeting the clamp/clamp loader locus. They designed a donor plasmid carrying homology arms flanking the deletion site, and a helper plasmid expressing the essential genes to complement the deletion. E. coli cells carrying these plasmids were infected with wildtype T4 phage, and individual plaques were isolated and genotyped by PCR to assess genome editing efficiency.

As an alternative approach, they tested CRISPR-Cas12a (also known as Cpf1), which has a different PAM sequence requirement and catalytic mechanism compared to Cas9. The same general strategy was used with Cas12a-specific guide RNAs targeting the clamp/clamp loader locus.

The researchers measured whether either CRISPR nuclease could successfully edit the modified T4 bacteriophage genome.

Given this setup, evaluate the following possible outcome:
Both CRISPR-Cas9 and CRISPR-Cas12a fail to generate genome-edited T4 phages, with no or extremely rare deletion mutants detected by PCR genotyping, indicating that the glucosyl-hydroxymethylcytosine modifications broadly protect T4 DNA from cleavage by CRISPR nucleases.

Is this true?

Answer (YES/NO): NO